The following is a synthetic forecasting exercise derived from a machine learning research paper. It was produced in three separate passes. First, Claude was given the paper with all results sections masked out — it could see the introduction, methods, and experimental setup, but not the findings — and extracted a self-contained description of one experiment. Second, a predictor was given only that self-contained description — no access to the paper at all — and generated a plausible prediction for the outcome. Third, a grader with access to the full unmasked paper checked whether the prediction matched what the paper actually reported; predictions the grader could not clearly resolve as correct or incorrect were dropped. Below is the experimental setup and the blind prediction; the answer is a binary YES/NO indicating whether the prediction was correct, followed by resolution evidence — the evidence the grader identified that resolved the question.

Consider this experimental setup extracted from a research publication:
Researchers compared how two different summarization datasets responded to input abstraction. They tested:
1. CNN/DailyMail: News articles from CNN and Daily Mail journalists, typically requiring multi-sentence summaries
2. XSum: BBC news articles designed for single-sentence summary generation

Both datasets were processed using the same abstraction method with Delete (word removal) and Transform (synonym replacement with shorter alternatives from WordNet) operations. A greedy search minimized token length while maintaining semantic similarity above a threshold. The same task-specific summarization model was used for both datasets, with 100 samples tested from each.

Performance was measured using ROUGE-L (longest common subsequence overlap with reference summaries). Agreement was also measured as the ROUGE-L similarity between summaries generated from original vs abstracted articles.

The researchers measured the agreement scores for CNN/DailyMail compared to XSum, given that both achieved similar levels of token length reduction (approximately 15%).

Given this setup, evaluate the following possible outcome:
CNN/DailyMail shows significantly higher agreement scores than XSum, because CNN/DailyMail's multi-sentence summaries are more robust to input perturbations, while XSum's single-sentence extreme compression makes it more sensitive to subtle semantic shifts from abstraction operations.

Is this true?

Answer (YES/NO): NO